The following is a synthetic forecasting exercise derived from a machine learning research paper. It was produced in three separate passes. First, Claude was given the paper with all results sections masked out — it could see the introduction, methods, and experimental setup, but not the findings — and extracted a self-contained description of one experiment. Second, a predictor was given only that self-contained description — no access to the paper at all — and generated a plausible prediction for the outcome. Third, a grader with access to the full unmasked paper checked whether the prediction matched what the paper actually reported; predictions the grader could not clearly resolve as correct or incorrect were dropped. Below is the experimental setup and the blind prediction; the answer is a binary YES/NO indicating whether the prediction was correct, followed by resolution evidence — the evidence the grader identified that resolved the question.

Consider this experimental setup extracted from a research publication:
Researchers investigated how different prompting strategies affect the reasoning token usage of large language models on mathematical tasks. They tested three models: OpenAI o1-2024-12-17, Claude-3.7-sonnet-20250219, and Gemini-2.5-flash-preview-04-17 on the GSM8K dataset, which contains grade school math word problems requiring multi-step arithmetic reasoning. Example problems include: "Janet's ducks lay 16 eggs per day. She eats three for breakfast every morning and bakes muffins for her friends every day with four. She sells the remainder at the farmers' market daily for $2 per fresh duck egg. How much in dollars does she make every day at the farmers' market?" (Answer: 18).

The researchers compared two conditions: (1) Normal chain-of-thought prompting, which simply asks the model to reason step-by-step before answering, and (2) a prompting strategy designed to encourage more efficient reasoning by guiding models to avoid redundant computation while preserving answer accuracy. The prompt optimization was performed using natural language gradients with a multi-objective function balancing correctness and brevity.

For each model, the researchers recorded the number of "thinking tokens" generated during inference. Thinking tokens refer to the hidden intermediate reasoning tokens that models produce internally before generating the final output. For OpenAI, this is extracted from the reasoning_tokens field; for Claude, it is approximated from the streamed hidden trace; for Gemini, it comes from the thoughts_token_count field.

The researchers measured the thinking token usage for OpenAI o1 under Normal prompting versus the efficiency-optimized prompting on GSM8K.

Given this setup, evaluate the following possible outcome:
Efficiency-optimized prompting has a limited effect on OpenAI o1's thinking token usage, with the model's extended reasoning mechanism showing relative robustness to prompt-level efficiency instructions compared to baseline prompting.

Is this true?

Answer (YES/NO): NO